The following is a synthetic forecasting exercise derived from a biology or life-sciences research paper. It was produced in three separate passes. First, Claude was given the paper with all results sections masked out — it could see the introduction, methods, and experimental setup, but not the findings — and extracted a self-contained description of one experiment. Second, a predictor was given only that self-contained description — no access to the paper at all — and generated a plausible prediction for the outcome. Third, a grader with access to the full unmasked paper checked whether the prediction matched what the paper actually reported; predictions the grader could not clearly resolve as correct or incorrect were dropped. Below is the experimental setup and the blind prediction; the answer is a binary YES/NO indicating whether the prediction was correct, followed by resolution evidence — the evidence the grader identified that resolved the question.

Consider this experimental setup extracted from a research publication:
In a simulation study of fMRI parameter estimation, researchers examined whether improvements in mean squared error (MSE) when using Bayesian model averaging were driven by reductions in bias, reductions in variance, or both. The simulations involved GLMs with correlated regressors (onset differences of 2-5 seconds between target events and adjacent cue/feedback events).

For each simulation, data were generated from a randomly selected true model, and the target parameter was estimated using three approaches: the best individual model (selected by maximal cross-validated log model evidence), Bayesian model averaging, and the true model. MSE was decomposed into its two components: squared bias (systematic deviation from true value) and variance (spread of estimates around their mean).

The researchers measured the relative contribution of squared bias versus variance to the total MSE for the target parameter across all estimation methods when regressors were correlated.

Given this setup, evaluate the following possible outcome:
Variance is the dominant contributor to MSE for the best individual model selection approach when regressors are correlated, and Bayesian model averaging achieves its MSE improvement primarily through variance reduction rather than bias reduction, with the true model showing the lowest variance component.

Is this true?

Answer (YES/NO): YES